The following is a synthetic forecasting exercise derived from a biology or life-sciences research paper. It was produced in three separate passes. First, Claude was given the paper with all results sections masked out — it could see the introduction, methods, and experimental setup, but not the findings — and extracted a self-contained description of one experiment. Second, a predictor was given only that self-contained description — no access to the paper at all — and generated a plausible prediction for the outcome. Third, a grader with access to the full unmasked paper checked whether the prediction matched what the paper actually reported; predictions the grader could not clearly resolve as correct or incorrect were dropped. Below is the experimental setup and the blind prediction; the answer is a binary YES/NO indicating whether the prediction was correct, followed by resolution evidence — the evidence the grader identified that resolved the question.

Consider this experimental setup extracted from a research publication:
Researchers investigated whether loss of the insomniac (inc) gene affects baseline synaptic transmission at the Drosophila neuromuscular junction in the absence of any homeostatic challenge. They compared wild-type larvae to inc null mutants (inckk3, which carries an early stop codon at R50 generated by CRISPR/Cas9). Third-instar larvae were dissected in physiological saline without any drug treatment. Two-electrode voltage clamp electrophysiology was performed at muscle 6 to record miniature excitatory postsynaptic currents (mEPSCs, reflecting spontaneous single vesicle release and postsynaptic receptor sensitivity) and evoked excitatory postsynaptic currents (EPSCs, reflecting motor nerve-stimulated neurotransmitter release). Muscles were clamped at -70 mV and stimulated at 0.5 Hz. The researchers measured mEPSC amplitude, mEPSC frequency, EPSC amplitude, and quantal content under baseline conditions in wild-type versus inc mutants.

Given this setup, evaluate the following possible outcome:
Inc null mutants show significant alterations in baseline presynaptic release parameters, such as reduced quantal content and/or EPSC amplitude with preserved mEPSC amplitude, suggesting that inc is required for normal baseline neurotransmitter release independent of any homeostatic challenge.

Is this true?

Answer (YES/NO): NO